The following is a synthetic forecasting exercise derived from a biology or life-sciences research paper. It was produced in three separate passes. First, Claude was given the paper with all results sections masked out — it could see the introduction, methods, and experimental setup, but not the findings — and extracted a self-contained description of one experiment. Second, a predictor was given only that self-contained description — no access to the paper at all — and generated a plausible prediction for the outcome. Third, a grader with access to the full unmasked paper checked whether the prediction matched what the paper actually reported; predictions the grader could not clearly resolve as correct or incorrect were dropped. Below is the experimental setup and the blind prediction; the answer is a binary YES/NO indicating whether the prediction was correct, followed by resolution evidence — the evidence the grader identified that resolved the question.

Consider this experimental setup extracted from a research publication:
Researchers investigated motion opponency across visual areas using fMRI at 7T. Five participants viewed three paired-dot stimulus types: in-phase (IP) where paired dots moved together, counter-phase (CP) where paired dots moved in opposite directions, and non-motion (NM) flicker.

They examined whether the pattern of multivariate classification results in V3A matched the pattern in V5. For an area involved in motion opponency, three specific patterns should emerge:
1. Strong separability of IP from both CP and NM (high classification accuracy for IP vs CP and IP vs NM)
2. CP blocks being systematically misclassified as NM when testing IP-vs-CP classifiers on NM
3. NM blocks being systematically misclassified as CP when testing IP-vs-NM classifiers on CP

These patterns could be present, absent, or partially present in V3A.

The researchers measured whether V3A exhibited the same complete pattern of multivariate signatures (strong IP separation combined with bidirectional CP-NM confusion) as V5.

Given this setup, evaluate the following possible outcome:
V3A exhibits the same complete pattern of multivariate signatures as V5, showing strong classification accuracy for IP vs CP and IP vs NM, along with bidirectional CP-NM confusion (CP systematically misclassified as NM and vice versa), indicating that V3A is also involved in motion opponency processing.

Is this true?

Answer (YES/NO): YES